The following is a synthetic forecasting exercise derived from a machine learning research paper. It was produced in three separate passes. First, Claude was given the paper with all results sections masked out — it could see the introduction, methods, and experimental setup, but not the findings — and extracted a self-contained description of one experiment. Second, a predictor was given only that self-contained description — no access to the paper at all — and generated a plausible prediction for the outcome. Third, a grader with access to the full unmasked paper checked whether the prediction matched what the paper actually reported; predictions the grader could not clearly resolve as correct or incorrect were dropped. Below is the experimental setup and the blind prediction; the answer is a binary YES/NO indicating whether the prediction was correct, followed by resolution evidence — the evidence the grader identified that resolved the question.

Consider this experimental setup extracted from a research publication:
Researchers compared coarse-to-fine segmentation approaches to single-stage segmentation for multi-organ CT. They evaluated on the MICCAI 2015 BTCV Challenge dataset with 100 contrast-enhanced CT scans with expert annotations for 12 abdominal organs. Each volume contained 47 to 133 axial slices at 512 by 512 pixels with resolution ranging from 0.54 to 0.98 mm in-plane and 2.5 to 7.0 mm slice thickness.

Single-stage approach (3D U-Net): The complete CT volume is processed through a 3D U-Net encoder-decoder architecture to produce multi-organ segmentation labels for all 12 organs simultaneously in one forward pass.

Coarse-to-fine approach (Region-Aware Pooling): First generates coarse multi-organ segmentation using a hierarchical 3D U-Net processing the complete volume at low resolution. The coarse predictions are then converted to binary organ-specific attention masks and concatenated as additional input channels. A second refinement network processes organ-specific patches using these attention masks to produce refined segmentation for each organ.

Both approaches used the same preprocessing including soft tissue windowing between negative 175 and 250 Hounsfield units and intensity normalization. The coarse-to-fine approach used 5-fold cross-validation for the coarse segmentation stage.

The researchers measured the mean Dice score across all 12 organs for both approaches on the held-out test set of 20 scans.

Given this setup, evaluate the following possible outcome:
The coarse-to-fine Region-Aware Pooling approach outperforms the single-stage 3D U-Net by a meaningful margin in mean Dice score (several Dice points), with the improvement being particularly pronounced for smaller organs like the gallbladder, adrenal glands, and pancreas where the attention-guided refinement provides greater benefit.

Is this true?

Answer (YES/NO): YES